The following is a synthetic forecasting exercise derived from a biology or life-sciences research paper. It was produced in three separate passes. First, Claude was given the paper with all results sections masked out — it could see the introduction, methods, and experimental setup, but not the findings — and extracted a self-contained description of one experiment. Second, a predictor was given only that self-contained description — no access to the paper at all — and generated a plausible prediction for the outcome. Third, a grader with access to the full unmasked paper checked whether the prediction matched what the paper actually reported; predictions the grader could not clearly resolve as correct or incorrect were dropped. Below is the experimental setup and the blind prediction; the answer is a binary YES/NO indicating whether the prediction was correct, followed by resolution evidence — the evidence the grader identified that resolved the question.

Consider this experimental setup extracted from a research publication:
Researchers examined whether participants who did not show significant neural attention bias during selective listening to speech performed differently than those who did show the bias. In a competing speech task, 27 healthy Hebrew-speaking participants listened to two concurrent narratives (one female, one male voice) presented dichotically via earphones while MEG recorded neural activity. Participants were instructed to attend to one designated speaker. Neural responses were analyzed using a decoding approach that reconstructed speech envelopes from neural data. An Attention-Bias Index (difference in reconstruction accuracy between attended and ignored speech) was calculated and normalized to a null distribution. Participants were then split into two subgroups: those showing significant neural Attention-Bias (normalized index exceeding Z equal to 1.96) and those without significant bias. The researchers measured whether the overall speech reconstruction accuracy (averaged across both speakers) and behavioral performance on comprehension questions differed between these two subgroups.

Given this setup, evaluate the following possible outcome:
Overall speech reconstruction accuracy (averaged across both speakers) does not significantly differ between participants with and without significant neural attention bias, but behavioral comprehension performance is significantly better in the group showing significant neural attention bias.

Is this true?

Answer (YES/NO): NO